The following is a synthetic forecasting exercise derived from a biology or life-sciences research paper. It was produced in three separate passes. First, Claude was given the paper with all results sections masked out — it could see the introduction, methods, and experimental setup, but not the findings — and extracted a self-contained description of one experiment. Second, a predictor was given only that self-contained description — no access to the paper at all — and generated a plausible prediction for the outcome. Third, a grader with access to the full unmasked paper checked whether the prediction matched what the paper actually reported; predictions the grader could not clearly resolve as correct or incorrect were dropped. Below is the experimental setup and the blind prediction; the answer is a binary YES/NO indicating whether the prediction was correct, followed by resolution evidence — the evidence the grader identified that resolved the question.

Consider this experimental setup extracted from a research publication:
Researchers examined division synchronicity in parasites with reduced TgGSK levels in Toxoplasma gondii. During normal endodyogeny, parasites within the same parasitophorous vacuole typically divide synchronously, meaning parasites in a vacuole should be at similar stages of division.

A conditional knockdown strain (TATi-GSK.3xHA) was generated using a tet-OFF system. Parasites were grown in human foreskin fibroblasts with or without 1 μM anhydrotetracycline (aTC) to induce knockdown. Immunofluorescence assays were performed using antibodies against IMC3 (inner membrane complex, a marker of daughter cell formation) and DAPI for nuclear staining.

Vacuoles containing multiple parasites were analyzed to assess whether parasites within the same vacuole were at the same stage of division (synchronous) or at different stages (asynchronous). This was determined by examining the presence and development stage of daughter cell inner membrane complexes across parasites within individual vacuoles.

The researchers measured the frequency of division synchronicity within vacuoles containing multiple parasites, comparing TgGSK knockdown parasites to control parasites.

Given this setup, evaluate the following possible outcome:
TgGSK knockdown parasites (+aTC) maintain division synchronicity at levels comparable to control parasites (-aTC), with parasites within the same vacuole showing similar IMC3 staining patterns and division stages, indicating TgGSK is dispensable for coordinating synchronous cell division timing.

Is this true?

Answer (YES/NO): NO